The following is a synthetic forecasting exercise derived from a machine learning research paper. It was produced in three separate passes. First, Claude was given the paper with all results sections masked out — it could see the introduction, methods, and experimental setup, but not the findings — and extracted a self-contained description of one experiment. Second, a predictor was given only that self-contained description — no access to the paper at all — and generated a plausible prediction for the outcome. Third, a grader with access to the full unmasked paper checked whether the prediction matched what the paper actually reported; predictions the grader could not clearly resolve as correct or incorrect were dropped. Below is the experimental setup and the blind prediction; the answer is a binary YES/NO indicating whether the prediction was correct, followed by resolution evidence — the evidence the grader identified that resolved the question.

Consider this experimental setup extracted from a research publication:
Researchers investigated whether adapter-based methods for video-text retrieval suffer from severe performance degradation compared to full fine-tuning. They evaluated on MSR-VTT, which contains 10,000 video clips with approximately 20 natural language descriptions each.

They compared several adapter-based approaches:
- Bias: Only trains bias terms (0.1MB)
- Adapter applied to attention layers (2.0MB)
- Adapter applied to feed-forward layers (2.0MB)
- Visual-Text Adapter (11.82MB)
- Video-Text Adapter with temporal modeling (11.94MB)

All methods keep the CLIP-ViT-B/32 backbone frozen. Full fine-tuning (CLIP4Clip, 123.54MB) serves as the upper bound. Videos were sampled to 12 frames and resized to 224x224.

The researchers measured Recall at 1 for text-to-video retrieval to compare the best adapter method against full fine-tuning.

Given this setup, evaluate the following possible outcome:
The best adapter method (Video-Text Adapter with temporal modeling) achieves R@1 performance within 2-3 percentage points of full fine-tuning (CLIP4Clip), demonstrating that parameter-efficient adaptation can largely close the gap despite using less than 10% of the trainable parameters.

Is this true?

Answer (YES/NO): YES